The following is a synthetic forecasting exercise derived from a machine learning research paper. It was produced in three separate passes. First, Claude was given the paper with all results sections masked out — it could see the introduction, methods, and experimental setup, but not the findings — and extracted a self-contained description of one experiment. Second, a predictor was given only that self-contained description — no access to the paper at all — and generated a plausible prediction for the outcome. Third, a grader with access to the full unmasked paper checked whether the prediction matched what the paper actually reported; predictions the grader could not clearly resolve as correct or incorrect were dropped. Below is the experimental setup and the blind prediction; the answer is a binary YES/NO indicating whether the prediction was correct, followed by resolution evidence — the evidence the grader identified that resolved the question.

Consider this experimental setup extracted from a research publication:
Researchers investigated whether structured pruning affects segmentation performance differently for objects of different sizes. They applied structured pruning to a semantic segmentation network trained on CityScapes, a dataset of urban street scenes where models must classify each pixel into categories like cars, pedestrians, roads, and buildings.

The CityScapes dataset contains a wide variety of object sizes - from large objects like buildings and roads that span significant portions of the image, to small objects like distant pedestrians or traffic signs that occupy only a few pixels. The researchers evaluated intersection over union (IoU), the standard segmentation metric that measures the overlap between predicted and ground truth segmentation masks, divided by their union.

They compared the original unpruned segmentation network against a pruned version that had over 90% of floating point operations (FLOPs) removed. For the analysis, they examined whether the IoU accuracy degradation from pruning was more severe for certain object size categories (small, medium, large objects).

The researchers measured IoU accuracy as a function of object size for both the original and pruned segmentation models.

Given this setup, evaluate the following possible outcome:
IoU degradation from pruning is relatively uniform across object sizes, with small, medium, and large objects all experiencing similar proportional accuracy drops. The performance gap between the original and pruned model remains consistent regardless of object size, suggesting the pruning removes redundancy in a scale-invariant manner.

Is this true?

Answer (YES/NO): NO